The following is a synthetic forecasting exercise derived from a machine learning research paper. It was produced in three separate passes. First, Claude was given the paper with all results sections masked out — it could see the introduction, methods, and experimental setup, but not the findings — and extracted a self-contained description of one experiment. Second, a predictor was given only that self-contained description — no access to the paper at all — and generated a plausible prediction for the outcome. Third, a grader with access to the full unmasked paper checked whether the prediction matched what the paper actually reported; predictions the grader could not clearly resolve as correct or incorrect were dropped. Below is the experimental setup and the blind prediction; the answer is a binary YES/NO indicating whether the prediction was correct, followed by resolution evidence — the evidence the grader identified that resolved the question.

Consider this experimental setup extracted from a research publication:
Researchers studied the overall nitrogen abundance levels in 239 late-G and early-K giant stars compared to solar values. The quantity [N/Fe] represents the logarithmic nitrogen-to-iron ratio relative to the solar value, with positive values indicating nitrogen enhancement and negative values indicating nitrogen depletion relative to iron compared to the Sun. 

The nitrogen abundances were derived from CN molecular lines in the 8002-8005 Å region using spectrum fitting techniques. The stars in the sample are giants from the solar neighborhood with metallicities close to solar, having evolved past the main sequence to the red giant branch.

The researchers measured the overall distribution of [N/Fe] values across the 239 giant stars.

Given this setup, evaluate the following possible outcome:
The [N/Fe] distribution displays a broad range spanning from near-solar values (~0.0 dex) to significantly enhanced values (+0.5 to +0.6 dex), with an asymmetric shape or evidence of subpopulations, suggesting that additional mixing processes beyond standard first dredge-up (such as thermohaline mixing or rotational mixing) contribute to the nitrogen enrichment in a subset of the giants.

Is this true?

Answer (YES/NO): NO